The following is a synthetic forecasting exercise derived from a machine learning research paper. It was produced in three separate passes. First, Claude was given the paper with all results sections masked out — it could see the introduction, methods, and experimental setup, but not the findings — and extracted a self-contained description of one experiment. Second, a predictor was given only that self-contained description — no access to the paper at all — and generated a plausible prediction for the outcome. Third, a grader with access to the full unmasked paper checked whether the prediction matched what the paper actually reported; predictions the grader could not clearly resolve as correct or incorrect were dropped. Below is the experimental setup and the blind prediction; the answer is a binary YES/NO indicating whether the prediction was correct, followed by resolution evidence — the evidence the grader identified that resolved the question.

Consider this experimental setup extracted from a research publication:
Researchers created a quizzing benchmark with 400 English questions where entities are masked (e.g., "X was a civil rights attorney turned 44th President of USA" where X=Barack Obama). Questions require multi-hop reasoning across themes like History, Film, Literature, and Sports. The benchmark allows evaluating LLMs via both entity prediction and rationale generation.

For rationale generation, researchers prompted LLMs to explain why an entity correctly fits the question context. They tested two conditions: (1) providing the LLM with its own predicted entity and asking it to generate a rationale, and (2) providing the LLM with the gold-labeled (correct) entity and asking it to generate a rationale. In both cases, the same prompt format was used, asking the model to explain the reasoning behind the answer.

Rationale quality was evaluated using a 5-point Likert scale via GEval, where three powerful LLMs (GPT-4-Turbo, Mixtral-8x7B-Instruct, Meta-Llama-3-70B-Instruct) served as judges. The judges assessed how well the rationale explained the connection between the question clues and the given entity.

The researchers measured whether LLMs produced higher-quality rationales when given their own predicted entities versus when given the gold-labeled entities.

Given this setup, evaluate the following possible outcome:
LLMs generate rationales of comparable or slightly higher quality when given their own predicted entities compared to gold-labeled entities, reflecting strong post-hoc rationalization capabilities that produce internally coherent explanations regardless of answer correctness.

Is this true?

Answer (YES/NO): NO